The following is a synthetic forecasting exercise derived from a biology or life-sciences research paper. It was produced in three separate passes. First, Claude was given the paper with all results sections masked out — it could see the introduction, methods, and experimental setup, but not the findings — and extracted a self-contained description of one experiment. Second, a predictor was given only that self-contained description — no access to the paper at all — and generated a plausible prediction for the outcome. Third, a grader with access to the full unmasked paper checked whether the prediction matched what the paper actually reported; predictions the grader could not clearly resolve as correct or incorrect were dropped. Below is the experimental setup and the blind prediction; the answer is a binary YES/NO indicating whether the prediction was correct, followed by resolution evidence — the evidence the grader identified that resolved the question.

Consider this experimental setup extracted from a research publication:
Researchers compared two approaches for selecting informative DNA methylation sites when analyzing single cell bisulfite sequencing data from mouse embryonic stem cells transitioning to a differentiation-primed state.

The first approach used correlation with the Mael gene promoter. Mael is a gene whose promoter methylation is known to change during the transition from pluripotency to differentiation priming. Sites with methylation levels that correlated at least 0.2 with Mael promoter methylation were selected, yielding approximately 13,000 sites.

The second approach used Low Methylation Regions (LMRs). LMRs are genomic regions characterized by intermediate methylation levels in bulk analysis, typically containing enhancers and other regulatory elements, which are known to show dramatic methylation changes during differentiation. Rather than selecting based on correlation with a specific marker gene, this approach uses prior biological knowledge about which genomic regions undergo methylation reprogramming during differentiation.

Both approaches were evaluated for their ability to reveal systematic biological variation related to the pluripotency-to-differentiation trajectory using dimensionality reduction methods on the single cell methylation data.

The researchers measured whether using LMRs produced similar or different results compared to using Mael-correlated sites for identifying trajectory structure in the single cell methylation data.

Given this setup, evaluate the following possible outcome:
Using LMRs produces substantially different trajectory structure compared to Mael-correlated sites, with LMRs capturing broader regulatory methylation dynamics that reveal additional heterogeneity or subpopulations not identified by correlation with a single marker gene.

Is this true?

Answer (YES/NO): NO